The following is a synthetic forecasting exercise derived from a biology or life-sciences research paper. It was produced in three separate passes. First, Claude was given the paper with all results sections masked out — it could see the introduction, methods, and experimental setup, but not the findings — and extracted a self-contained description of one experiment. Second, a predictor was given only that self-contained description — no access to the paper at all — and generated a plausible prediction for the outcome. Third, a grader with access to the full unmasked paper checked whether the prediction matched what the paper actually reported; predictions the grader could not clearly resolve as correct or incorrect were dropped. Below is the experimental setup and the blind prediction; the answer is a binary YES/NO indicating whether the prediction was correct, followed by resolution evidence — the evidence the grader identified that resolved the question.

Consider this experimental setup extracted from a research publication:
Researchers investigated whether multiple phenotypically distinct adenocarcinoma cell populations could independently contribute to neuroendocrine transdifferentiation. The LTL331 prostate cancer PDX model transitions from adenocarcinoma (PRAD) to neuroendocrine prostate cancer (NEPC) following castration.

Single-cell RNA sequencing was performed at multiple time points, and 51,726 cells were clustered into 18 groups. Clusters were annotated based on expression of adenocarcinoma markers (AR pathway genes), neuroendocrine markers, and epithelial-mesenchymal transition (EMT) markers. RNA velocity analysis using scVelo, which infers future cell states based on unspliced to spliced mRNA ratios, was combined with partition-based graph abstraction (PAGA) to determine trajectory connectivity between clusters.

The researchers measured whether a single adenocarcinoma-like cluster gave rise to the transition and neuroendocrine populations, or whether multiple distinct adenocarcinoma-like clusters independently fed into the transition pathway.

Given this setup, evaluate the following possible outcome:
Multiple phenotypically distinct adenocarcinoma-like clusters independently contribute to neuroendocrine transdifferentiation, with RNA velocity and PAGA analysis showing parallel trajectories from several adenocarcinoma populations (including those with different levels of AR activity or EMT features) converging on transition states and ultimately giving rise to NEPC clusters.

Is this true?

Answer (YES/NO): YES